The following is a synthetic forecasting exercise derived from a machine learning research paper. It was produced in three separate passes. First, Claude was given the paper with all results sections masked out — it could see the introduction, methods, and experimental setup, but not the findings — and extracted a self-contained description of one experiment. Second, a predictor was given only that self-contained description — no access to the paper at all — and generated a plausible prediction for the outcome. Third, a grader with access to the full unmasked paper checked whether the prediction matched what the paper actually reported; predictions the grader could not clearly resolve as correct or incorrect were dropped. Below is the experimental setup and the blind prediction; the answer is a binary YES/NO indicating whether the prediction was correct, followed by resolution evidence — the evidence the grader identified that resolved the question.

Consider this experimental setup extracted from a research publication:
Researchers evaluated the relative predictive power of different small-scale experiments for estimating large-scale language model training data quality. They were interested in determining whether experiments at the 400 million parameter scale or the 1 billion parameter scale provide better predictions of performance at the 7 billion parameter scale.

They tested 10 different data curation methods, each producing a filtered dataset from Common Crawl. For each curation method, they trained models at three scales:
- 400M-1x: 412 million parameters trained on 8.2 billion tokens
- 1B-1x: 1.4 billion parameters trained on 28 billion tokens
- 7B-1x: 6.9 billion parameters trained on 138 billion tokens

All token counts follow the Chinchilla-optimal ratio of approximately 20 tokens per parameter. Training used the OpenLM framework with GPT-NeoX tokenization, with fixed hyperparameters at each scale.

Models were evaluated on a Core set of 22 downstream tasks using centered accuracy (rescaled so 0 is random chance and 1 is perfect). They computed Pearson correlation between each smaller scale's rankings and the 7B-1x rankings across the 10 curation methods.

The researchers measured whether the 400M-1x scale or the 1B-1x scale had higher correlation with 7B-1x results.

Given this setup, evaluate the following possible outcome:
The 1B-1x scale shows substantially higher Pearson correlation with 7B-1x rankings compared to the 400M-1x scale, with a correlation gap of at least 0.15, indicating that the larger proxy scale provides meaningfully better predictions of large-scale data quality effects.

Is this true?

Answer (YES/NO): NO